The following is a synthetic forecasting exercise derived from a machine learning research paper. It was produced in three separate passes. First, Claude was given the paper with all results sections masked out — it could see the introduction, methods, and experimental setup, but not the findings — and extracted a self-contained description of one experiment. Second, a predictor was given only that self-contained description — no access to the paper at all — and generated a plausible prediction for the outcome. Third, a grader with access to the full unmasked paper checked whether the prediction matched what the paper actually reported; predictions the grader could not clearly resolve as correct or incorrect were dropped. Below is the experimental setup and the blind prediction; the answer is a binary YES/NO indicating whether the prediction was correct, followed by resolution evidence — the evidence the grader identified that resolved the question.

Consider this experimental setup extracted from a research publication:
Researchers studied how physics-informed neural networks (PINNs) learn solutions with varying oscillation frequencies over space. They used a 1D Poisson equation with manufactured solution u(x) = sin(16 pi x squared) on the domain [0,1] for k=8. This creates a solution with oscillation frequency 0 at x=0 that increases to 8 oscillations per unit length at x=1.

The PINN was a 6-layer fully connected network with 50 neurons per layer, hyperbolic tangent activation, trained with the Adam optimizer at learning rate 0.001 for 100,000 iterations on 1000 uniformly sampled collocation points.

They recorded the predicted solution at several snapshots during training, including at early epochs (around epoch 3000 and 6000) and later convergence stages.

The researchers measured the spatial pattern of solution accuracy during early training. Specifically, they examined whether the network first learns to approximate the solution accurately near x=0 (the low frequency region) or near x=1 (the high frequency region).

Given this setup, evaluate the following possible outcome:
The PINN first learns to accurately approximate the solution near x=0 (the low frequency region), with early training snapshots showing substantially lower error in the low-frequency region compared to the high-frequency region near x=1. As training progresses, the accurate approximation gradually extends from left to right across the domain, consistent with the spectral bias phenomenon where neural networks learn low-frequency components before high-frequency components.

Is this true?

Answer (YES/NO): NO